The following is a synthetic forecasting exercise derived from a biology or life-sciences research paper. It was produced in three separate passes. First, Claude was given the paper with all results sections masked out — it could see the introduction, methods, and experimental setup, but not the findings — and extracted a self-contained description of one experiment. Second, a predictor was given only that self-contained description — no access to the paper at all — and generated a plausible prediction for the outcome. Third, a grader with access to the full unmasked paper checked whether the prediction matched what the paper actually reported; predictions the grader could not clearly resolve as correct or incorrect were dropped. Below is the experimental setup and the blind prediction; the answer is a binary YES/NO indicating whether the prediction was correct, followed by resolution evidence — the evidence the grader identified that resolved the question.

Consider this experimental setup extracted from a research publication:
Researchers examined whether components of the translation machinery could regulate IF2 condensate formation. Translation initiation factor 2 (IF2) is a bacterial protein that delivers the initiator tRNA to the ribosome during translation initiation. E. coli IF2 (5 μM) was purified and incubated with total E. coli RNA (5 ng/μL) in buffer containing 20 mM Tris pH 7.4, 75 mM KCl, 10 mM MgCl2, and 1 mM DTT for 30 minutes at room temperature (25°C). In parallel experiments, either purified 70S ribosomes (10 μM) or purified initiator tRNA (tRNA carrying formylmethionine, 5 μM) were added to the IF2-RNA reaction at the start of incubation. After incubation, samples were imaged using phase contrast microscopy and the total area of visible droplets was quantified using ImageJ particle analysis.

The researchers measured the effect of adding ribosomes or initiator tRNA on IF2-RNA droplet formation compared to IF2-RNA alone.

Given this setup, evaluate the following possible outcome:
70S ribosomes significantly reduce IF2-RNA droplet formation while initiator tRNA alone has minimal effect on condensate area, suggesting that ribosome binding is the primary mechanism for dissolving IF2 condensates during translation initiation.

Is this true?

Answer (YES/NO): NO